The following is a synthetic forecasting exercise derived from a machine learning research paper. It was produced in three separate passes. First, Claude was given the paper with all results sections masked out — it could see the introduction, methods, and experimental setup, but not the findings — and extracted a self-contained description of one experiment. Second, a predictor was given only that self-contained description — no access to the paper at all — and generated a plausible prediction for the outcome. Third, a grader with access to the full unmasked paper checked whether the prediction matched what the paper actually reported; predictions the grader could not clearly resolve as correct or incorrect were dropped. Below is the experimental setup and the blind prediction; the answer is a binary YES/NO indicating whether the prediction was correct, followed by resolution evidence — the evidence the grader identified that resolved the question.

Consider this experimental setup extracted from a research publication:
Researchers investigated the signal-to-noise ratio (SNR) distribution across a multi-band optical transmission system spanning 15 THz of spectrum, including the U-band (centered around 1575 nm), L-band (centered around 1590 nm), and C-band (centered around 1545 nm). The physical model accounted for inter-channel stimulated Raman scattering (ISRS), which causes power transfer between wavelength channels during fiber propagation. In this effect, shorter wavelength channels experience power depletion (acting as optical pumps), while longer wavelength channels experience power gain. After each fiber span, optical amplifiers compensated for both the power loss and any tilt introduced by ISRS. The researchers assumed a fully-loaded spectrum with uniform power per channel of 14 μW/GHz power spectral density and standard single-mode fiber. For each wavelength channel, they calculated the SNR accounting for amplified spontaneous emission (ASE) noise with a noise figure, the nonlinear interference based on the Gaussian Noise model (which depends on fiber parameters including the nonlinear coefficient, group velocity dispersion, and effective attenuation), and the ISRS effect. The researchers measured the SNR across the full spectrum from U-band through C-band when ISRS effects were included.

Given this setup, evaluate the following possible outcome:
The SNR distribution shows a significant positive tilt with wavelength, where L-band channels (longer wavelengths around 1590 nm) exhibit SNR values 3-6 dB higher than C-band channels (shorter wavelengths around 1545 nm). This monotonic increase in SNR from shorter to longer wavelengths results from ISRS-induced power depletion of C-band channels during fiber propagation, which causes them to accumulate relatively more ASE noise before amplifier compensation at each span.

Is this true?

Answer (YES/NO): NO